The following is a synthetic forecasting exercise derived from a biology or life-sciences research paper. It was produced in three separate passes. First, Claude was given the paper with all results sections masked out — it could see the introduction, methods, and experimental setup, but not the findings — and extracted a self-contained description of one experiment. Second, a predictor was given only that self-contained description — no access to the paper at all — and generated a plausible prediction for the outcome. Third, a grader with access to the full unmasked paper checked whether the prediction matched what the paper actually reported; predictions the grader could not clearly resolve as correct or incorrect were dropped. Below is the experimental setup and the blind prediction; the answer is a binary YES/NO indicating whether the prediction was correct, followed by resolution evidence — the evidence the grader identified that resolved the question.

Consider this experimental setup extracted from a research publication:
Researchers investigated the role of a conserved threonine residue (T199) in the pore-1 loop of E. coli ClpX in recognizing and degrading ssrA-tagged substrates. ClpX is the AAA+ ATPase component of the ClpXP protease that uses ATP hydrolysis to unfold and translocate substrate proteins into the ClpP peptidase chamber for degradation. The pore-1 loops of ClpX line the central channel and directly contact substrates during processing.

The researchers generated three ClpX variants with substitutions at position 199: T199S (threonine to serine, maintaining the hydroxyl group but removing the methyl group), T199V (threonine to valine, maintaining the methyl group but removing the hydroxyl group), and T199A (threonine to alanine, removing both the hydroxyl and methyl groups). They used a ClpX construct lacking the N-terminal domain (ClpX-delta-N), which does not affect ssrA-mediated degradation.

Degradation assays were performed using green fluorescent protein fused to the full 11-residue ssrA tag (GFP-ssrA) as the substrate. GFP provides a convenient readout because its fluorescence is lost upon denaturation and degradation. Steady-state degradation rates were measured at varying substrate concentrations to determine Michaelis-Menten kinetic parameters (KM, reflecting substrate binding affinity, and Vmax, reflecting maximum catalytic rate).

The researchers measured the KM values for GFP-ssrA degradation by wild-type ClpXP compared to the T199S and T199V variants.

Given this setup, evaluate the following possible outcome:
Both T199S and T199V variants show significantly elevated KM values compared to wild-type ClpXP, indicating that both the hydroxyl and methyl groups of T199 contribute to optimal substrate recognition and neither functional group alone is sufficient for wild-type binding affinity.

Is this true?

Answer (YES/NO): YES